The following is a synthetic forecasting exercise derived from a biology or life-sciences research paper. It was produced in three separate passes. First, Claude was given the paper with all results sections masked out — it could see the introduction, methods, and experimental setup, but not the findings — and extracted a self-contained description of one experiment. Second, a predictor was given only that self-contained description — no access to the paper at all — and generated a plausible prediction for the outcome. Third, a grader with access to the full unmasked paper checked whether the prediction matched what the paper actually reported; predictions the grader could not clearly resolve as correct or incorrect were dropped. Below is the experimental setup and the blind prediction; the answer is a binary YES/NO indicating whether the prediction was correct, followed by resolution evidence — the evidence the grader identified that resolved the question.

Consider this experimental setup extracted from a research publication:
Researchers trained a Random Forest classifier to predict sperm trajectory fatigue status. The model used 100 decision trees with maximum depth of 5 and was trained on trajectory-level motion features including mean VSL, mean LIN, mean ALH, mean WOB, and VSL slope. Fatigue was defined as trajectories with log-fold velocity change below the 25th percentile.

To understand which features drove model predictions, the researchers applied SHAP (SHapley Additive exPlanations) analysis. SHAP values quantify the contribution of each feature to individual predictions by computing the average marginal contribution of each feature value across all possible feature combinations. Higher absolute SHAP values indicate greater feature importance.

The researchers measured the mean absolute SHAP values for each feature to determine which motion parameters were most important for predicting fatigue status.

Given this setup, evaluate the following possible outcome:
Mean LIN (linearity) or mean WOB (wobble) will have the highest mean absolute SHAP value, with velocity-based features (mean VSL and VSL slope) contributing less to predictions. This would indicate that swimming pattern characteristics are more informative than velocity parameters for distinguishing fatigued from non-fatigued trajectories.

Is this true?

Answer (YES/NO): NO